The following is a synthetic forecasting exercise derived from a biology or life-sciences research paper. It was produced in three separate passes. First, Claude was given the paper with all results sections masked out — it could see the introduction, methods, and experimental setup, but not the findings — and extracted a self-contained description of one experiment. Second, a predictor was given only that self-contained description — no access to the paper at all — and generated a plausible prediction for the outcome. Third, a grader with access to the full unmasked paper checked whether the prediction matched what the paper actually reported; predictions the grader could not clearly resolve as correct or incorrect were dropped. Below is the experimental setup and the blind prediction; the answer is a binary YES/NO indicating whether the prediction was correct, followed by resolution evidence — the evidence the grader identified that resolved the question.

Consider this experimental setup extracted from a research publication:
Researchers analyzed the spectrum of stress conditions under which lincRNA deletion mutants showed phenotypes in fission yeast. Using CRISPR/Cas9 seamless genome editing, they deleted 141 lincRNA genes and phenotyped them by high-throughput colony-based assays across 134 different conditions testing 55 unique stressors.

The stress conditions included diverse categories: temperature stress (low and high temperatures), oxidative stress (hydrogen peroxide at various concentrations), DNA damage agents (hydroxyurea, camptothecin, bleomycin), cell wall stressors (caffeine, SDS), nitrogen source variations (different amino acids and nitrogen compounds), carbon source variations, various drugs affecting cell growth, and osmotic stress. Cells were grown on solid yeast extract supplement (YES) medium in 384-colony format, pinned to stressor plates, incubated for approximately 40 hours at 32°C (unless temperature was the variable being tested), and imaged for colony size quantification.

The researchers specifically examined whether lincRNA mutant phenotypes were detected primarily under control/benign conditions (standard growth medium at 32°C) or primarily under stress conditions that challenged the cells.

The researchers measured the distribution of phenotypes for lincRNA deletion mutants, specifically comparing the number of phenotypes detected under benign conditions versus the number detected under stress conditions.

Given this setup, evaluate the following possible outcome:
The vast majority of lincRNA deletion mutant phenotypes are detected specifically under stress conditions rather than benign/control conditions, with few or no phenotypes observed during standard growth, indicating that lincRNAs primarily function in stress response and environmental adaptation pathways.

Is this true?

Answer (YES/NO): YES